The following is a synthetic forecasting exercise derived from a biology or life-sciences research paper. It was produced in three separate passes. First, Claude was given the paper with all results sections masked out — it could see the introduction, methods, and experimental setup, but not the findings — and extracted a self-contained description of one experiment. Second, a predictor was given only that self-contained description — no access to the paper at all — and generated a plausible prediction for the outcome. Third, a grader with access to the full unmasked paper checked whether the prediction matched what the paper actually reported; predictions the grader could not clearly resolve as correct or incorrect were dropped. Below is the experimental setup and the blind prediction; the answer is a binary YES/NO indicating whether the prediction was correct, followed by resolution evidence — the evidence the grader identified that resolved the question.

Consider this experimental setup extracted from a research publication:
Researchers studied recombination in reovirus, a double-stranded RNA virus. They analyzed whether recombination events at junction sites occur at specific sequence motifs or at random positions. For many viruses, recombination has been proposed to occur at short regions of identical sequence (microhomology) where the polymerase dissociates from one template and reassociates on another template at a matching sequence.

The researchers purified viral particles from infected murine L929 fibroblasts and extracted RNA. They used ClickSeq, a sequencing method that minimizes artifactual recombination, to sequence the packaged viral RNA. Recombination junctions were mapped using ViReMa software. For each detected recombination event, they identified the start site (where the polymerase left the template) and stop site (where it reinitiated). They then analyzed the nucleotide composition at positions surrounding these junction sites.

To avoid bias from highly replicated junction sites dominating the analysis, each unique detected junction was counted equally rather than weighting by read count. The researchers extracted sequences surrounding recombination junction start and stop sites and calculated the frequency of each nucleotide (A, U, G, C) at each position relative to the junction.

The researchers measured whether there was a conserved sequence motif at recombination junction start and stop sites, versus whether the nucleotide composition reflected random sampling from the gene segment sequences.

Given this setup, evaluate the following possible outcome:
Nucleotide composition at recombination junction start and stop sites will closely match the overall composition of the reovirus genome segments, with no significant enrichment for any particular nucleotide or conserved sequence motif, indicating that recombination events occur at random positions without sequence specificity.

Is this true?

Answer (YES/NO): NO